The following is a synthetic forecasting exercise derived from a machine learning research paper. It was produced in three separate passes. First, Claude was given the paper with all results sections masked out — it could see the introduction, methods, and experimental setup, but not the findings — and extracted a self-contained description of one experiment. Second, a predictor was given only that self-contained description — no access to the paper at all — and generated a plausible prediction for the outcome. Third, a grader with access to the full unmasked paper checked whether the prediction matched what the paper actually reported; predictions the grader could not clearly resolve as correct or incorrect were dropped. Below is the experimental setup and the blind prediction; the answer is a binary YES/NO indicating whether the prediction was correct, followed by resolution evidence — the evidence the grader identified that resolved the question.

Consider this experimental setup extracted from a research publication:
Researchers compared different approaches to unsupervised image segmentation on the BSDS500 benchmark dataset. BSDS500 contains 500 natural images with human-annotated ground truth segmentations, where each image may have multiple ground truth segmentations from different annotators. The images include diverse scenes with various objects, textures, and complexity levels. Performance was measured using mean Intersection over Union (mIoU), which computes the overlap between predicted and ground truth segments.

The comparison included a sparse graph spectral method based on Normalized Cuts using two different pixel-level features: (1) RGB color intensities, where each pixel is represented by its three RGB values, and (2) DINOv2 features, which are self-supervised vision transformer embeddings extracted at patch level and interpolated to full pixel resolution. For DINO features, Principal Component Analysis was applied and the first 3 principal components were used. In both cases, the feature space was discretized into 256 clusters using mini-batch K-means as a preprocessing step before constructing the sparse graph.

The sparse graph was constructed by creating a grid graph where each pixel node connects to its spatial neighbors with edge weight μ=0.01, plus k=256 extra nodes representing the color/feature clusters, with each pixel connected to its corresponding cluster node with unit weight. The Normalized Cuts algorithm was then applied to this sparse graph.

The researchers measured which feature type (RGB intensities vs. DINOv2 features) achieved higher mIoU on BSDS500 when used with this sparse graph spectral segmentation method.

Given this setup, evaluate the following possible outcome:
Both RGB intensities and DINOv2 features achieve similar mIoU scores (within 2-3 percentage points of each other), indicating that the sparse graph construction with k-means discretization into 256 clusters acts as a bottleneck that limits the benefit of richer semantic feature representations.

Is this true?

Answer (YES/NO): NO